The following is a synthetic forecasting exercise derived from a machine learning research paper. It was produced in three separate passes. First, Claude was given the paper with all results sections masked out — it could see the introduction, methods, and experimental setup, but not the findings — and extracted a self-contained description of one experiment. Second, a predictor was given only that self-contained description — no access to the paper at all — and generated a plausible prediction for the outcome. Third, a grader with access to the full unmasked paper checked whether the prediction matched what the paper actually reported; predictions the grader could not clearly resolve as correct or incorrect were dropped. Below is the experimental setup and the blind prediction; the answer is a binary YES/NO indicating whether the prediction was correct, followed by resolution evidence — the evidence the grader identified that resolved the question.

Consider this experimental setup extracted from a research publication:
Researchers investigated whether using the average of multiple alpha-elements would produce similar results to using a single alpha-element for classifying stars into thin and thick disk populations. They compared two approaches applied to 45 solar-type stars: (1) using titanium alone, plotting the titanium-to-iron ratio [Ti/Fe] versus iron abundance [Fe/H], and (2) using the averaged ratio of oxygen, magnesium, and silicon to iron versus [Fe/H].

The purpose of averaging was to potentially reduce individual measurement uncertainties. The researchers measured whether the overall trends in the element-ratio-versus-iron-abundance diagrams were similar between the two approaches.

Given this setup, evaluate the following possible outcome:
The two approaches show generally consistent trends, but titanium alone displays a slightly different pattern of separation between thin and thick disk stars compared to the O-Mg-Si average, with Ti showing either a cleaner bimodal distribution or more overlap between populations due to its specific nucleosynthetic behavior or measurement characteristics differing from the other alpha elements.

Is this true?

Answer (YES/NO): YES